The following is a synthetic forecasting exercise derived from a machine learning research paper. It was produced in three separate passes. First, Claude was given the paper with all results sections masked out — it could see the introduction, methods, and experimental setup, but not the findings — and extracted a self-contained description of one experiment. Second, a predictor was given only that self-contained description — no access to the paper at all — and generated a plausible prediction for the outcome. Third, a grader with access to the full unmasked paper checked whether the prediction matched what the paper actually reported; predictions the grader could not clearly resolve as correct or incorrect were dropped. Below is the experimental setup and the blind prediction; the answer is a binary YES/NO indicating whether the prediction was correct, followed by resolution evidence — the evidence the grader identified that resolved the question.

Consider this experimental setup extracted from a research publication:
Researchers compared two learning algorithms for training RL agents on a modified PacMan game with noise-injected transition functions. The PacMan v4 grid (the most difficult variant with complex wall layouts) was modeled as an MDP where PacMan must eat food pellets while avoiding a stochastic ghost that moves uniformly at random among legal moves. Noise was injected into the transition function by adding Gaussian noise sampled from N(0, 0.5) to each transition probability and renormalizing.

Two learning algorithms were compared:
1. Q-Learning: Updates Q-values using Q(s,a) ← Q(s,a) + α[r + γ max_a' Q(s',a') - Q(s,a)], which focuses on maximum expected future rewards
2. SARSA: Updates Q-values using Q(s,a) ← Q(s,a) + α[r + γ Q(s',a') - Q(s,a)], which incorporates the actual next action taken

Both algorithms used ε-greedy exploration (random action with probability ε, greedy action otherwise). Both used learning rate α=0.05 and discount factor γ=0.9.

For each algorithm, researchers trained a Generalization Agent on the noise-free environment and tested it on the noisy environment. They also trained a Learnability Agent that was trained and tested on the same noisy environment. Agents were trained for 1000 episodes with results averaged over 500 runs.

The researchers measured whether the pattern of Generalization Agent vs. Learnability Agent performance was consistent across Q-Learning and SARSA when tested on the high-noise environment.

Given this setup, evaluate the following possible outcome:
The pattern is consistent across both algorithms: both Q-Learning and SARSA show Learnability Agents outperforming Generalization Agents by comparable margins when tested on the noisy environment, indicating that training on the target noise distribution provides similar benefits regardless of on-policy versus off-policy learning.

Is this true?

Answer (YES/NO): NO